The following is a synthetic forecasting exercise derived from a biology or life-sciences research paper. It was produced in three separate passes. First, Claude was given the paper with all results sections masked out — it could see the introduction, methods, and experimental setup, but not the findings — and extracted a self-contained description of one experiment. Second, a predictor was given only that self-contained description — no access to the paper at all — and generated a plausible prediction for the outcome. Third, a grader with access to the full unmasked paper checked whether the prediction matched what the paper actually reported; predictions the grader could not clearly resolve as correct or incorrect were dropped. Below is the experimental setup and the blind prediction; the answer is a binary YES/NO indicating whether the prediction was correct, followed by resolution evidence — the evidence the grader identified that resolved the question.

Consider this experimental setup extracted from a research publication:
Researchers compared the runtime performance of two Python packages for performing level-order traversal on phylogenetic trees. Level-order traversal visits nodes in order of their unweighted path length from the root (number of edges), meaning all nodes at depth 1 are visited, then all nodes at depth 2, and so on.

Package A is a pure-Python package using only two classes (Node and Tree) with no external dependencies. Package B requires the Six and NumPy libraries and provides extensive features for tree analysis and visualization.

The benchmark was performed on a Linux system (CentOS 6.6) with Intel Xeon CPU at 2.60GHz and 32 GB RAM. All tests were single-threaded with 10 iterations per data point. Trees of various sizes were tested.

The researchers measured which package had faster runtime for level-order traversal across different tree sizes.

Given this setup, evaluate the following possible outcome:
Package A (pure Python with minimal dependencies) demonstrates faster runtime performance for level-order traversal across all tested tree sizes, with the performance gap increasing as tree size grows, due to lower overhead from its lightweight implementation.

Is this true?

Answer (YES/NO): NO